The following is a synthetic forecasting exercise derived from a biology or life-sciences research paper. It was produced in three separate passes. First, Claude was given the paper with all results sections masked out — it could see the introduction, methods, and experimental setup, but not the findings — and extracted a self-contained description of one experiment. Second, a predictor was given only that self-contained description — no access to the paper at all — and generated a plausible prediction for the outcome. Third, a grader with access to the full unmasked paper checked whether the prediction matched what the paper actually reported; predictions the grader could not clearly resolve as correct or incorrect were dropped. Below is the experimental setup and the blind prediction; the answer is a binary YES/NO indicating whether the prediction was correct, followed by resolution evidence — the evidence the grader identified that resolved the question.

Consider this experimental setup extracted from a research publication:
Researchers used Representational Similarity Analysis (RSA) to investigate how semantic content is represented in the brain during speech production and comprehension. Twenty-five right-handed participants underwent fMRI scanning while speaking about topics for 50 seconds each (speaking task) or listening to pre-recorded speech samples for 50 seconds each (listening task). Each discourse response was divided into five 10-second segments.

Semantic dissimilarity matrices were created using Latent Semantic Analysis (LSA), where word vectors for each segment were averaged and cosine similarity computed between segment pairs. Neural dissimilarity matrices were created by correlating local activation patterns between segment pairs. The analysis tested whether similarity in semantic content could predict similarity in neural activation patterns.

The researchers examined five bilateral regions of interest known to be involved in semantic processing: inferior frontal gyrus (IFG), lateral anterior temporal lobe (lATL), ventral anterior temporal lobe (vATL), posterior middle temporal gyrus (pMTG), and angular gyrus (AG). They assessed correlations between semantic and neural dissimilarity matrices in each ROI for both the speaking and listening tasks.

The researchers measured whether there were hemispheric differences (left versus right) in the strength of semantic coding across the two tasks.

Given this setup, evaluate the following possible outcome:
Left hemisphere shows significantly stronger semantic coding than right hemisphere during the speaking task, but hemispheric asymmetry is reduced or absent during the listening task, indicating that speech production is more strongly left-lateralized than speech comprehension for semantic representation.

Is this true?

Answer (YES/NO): NO